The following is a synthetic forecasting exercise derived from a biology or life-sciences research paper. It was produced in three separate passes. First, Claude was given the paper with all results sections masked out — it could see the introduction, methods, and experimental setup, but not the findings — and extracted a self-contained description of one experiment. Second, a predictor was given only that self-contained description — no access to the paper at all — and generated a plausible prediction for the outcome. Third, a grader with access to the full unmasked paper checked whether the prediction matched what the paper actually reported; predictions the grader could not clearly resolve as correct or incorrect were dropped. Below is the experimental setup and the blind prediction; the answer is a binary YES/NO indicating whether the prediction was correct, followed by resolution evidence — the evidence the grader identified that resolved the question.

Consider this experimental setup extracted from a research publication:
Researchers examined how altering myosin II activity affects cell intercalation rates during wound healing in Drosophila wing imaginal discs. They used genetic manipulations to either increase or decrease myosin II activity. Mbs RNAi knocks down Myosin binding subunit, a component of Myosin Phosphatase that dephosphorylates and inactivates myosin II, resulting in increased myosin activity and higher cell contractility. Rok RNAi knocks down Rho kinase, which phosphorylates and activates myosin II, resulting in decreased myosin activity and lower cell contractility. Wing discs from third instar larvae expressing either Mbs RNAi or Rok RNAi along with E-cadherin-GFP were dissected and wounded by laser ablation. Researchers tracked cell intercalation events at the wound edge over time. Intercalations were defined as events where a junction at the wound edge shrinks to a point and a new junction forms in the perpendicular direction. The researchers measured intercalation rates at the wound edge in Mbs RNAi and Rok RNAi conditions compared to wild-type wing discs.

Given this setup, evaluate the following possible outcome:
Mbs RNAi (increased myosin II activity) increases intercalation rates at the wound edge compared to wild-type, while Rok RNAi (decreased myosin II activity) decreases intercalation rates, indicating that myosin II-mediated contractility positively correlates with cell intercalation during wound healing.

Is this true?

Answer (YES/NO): NO